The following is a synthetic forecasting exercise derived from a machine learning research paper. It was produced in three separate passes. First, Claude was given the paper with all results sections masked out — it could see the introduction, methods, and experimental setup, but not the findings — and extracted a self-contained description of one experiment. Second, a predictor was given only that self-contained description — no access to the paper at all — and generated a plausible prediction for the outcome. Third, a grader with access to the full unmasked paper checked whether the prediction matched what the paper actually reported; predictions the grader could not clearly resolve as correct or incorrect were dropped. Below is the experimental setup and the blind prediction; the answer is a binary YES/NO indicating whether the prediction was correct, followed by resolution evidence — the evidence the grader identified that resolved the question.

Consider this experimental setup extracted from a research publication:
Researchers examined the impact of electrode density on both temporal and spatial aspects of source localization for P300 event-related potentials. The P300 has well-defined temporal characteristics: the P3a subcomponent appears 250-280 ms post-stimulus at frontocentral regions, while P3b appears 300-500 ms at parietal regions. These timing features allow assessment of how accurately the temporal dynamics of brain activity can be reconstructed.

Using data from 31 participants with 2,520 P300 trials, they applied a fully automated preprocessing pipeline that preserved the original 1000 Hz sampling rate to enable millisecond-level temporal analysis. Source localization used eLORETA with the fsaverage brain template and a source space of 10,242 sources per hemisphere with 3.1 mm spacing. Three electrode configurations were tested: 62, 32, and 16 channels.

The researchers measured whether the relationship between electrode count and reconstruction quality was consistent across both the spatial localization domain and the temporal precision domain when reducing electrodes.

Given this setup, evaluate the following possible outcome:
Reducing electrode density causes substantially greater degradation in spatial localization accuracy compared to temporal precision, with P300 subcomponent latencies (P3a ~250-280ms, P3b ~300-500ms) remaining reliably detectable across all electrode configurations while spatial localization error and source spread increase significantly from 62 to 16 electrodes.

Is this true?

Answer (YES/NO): NO